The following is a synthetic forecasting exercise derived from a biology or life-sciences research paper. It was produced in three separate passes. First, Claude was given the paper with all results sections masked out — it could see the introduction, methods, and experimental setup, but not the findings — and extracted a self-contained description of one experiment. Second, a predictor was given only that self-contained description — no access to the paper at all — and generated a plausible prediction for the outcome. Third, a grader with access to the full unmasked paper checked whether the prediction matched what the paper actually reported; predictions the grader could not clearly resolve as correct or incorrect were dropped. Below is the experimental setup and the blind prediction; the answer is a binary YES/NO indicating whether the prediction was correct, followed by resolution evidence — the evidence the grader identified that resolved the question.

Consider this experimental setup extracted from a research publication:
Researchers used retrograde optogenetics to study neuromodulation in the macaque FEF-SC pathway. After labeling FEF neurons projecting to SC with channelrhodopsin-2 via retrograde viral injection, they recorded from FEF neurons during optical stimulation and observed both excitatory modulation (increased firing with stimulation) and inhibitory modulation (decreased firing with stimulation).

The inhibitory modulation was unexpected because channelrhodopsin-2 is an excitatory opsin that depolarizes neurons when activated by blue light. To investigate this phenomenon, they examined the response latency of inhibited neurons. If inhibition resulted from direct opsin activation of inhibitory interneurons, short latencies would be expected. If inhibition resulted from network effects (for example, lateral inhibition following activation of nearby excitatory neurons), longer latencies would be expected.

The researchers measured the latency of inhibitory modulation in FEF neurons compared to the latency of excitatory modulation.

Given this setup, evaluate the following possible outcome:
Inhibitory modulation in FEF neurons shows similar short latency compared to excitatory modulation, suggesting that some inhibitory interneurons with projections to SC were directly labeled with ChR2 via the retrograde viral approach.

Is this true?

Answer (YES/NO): NO